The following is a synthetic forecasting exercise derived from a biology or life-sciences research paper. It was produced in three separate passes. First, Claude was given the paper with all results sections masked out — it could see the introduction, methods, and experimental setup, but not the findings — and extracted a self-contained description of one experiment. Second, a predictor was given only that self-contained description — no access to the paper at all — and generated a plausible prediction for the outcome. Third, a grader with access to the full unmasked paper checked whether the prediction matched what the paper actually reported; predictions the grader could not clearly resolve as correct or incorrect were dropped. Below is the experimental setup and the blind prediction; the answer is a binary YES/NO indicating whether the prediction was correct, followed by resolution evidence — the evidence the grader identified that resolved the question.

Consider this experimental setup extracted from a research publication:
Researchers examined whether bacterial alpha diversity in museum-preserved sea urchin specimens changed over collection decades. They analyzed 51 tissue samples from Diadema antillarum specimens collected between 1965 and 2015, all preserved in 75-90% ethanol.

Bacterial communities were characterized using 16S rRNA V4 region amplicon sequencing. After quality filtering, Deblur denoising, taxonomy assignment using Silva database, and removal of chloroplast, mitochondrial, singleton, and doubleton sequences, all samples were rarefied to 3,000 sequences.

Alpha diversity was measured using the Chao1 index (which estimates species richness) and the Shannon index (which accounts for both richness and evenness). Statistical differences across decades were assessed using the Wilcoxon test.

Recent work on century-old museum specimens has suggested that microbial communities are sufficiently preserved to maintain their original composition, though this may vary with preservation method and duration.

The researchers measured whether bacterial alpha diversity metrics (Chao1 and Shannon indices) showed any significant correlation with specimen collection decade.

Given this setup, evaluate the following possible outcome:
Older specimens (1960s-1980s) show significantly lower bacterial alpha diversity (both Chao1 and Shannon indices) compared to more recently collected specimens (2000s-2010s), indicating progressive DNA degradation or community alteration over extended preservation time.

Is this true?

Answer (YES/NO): NO